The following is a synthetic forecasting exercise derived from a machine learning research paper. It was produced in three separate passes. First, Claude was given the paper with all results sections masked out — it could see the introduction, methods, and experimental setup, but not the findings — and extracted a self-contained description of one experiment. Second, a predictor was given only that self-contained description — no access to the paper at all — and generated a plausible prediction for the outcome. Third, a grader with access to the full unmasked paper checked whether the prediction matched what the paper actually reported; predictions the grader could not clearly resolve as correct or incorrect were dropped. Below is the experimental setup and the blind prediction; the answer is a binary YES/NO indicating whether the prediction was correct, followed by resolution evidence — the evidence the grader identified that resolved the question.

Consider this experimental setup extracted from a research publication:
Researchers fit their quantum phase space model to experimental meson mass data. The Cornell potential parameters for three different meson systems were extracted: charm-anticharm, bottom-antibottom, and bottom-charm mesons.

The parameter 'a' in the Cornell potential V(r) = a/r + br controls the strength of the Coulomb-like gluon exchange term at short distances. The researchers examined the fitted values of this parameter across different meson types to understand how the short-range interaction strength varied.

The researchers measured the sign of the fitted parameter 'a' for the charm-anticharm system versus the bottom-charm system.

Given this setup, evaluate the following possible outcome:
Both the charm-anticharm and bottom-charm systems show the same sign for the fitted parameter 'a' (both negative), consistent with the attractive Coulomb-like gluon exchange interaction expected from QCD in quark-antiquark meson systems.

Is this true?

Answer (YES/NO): NO